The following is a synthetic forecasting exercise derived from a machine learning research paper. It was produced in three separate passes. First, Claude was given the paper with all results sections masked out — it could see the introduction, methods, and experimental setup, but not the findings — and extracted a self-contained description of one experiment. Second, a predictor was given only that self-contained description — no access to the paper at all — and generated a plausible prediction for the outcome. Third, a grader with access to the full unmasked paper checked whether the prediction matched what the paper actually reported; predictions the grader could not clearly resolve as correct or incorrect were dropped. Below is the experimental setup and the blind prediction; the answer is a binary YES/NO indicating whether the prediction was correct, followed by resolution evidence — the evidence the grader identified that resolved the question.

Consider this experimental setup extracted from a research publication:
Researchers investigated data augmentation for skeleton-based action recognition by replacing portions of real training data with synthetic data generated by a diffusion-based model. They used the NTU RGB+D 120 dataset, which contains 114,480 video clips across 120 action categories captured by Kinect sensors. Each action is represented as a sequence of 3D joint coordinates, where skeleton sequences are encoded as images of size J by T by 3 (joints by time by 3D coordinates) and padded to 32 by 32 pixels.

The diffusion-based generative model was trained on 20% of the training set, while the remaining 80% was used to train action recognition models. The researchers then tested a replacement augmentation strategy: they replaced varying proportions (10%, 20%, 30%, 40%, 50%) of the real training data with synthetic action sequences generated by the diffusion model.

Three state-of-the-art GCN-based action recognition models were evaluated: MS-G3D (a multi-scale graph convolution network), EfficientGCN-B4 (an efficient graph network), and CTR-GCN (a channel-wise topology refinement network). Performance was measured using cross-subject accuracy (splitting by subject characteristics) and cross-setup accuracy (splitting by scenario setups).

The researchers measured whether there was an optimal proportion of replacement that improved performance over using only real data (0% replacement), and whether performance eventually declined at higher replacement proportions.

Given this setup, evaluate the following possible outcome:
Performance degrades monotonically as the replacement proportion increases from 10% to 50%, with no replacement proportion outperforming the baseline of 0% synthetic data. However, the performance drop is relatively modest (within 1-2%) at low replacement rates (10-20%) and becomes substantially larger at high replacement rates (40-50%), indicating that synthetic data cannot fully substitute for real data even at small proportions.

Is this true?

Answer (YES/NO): NO